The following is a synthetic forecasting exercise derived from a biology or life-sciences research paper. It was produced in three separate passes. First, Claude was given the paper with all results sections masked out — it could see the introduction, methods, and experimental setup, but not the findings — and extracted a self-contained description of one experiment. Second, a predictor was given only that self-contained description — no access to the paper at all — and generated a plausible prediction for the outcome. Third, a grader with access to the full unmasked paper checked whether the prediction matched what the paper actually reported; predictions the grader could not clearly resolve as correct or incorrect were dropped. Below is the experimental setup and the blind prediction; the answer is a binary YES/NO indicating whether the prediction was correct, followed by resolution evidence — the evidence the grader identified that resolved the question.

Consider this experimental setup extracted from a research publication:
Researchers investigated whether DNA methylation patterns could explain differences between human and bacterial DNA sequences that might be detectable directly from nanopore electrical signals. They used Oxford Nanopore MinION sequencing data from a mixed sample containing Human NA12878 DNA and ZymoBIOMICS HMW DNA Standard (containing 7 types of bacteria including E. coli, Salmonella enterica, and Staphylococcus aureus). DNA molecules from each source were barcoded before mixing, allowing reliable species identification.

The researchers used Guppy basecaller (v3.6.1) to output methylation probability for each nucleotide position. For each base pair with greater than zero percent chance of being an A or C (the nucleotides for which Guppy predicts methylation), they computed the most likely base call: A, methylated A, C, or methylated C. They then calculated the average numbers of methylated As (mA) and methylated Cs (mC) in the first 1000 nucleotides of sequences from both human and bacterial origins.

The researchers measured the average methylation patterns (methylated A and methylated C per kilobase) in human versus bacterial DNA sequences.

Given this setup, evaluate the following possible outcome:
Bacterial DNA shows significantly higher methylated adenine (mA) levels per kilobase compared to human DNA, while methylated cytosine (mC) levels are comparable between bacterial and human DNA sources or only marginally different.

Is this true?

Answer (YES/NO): NO